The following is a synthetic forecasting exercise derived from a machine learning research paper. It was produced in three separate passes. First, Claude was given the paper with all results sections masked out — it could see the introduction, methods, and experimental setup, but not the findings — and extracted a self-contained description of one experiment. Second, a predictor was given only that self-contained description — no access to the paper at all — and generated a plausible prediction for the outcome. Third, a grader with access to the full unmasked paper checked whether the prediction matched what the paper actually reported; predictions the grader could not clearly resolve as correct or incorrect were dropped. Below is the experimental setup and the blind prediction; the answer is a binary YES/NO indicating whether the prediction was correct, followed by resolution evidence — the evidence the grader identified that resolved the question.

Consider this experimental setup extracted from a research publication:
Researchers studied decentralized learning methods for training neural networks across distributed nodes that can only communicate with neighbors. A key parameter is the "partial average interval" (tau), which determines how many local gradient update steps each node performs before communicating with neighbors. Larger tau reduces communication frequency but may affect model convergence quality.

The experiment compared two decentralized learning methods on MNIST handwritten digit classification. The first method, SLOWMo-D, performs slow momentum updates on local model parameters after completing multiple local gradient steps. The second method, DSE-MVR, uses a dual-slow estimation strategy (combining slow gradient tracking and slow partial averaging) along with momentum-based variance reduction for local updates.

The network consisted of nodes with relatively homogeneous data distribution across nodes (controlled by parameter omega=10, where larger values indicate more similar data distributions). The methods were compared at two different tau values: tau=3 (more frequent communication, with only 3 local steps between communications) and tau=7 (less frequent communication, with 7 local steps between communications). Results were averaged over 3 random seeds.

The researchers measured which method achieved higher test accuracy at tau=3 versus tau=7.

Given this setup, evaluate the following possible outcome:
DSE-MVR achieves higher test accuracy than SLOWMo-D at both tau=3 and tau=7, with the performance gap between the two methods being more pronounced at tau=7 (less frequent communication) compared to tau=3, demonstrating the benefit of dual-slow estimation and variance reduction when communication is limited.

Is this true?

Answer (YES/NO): NO